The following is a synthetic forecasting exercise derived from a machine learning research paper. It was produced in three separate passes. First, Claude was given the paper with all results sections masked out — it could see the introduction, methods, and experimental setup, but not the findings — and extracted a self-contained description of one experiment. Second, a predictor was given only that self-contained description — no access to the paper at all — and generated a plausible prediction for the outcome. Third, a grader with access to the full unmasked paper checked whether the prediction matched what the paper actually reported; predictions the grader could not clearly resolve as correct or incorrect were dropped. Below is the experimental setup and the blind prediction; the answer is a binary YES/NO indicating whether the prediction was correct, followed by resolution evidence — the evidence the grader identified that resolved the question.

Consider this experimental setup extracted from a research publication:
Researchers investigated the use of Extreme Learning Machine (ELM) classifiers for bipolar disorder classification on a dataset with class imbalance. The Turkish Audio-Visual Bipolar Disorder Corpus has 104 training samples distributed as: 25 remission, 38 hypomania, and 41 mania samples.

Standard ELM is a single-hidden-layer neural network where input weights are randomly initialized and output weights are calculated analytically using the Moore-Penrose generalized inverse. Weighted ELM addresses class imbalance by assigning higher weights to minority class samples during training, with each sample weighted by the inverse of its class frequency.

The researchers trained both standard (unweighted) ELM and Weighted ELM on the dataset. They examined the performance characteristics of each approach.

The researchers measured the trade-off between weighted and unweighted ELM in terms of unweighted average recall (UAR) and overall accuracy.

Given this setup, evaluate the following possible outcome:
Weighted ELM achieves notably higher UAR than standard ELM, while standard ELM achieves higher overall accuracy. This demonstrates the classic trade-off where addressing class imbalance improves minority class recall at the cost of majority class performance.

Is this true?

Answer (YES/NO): YES